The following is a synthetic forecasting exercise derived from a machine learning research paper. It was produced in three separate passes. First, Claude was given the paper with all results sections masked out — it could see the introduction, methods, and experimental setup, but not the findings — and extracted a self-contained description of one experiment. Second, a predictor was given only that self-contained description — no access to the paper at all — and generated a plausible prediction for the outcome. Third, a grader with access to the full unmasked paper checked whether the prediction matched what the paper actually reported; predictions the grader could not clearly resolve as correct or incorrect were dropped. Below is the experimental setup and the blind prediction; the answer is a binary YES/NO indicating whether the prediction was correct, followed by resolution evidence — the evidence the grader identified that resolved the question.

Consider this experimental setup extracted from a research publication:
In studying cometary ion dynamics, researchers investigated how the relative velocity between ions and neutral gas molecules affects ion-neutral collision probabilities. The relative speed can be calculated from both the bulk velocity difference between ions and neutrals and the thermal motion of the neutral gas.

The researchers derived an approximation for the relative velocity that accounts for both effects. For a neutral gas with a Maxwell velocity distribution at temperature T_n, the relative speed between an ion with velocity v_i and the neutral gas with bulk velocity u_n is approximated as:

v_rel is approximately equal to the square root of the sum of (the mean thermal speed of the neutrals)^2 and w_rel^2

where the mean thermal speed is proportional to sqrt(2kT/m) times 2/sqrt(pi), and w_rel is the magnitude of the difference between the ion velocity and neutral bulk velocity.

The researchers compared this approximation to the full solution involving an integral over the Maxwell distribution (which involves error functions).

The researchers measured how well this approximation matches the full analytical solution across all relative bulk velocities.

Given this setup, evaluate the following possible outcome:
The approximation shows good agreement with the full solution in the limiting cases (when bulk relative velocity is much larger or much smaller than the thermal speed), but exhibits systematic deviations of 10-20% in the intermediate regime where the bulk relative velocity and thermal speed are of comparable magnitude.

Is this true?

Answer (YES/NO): NO